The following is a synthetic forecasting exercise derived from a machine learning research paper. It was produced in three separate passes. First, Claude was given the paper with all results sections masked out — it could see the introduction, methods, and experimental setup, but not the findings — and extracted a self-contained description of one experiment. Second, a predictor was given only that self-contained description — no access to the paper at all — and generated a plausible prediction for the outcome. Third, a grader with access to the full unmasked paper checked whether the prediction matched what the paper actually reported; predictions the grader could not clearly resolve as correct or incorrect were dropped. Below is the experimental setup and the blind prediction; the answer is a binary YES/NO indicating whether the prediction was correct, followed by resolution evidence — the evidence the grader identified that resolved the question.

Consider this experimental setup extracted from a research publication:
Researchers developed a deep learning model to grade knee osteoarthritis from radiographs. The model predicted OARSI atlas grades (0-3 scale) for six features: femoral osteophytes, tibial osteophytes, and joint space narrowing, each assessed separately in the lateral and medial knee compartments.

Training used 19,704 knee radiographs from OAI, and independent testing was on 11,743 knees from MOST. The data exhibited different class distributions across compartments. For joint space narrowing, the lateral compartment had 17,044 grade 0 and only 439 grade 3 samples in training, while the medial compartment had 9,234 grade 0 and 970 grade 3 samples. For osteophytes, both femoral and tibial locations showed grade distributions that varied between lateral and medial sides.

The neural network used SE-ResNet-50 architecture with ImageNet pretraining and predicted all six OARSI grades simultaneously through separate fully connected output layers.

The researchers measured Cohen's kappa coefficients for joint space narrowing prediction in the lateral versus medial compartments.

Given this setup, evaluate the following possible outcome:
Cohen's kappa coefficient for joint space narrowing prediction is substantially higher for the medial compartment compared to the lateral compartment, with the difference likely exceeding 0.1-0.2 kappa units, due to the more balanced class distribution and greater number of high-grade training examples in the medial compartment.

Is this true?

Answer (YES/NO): NO